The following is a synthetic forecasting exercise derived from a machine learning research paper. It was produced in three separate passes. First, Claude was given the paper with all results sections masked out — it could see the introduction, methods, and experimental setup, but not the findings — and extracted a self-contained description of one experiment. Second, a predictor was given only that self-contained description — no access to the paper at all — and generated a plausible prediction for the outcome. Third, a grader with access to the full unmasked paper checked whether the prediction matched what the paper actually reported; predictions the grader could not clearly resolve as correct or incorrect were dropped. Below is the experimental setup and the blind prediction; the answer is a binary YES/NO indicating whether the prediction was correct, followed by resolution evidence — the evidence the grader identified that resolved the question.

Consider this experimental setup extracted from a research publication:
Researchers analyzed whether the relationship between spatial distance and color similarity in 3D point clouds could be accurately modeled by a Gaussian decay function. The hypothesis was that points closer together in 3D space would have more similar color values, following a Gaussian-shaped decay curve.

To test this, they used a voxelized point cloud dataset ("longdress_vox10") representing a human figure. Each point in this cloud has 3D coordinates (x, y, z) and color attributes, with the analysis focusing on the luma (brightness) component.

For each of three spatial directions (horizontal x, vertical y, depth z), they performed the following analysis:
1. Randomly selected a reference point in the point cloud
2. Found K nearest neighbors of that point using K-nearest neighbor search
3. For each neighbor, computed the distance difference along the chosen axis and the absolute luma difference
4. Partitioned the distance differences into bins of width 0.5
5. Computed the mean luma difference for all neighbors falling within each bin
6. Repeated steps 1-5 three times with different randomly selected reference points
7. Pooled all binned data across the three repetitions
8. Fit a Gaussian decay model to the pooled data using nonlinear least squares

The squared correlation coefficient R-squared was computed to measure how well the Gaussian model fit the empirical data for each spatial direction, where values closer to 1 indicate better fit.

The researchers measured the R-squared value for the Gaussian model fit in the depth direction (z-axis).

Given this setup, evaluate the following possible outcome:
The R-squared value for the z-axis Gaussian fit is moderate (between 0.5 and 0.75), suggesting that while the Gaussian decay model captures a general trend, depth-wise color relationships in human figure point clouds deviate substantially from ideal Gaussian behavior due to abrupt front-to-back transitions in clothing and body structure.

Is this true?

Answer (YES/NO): NO